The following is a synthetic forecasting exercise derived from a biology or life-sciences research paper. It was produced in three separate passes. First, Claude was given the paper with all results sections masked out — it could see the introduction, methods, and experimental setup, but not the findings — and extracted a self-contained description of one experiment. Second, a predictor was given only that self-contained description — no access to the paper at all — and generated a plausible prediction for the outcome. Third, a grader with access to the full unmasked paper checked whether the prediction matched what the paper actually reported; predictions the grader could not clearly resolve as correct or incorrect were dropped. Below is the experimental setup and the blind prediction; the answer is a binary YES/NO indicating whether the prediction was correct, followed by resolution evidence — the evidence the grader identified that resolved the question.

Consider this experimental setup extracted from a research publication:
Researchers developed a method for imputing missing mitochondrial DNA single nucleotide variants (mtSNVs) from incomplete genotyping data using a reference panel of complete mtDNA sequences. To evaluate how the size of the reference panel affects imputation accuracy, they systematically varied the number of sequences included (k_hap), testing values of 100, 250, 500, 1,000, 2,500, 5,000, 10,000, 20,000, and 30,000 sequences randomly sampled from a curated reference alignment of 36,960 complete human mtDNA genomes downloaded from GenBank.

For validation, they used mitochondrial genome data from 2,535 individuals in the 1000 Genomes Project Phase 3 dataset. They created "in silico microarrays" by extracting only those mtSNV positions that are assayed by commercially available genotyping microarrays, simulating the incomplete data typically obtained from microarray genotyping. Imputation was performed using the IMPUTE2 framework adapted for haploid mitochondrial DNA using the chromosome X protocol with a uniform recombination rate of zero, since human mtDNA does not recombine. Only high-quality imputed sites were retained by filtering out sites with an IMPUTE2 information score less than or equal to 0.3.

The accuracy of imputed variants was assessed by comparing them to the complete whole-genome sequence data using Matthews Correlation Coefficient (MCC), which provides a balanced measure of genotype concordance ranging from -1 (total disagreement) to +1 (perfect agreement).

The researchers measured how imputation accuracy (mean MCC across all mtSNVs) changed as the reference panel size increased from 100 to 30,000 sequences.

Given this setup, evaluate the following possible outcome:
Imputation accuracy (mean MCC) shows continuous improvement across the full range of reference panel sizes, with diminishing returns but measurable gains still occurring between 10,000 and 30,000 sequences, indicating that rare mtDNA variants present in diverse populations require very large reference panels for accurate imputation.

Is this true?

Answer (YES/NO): NO